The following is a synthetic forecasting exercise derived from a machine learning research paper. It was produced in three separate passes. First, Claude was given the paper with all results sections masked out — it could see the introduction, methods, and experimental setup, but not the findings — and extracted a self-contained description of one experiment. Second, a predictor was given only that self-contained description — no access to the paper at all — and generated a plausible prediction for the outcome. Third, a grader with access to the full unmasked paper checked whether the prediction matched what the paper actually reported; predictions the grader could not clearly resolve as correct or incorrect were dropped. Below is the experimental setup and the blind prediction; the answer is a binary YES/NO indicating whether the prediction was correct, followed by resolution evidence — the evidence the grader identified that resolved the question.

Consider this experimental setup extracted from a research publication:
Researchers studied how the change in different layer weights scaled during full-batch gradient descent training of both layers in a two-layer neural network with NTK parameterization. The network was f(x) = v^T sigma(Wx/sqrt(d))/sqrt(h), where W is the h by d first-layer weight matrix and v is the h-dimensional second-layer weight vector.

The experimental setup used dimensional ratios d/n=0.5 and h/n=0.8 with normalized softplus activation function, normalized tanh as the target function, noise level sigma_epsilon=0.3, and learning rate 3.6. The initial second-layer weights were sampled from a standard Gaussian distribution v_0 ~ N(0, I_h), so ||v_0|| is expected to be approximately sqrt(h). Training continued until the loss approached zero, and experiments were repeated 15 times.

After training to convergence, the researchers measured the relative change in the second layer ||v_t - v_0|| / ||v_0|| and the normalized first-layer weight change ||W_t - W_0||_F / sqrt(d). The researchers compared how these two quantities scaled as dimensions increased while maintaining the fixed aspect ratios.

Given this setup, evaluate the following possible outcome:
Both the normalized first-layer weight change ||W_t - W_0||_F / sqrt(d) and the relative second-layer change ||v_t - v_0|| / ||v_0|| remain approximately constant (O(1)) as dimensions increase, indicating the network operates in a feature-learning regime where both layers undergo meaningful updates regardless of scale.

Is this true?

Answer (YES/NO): NO